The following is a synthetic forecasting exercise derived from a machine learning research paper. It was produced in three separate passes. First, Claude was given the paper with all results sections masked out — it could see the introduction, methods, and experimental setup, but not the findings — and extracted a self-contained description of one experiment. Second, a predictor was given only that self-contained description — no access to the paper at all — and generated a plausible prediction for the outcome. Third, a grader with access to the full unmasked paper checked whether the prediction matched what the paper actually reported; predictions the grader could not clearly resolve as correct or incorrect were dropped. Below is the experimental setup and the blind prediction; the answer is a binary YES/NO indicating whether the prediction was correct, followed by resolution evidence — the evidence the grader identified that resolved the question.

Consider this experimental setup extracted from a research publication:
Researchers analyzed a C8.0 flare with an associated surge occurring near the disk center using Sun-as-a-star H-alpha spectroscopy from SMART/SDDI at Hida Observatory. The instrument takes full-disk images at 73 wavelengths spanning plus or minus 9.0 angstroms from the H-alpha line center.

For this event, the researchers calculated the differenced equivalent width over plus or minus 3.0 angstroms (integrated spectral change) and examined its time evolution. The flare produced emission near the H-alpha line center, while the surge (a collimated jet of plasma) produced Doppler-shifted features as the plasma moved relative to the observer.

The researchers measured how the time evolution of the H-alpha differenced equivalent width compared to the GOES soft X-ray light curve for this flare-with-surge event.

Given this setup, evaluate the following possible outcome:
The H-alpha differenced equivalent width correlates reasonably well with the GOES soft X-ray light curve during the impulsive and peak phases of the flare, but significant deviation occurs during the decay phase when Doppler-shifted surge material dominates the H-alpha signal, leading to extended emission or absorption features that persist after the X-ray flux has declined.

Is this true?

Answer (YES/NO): YES